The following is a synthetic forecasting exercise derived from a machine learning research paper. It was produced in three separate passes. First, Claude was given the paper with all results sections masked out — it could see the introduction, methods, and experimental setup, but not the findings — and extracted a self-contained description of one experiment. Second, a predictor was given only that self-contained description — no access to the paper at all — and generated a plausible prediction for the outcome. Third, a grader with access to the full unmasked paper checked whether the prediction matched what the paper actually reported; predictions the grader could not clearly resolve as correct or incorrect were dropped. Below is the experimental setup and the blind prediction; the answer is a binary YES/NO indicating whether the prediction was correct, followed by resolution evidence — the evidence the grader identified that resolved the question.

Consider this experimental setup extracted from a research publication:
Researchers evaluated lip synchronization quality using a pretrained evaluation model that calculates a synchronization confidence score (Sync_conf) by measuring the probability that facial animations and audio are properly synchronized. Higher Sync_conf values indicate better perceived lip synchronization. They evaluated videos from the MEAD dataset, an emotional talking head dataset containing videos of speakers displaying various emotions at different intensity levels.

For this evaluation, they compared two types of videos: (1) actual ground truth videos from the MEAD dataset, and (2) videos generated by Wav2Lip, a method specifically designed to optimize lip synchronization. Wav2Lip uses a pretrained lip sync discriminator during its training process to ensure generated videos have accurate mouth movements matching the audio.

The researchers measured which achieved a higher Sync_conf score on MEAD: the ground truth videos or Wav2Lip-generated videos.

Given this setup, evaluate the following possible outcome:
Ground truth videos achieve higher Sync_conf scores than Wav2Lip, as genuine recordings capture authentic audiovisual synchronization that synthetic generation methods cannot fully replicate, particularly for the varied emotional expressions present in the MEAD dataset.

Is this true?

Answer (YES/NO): NO